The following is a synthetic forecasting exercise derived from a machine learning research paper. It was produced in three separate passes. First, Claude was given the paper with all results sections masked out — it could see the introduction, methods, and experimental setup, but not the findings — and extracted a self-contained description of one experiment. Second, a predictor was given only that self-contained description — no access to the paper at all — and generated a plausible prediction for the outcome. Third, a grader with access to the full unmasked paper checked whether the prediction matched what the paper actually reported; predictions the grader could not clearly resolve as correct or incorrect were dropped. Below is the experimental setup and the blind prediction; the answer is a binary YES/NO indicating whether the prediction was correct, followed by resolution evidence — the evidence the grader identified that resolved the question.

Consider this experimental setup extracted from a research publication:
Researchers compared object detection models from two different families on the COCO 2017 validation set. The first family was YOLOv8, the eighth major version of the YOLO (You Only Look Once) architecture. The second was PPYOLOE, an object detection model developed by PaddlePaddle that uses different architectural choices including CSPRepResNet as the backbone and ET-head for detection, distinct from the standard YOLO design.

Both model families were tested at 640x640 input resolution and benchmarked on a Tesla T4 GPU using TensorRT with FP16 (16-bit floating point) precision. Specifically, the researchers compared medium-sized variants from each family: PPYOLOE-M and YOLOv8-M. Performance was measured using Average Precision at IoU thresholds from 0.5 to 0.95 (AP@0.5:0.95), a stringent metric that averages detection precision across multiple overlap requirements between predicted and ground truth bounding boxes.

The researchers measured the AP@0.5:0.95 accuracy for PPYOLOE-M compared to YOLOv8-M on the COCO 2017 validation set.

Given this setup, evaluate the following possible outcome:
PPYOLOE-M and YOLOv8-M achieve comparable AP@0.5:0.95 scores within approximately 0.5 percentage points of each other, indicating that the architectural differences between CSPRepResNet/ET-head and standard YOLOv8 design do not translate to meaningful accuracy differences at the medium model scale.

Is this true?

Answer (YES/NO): NO